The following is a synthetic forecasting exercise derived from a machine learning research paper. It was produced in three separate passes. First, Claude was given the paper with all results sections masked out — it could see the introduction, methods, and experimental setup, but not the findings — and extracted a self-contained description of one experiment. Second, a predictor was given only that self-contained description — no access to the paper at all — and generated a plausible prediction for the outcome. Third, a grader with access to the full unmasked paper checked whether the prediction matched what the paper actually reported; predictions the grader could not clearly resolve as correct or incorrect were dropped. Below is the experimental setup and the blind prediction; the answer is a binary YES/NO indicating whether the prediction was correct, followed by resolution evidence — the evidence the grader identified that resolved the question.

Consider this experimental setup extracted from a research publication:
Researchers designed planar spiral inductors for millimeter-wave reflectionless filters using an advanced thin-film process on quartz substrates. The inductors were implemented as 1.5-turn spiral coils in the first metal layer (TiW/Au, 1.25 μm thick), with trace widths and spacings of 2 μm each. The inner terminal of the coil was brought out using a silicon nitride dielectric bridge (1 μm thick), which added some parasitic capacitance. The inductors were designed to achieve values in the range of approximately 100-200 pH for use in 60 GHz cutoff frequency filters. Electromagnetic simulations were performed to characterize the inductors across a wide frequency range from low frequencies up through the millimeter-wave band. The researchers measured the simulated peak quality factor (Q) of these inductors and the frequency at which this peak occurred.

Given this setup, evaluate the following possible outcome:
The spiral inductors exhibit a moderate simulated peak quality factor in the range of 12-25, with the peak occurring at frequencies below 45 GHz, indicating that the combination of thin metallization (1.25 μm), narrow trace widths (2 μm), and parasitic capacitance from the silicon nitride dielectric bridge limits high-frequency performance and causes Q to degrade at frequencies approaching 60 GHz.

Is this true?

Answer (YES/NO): NO